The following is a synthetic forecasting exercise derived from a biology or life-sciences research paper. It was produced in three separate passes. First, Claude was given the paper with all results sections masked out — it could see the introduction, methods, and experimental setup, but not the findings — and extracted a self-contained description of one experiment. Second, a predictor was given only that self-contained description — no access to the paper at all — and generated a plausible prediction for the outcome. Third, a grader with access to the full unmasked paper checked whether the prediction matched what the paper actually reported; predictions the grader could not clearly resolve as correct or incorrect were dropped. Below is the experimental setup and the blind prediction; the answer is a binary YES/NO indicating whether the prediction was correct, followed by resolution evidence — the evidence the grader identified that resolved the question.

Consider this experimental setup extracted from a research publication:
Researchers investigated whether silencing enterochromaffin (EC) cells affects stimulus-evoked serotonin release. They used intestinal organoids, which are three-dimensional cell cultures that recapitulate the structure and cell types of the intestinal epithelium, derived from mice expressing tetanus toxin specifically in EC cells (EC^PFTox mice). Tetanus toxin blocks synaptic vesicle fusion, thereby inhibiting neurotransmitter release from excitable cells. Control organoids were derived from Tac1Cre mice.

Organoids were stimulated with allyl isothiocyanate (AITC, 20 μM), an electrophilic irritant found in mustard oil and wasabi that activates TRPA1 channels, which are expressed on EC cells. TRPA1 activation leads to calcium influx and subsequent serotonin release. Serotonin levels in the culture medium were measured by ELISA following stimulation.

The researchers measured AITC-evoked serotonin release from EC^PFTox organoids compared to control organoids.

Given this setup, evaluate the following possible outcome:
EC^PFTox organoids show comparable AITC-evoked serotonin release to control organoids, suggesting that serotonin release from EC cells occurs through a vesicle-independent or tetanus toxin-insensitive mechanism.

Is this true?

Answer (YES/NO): NO